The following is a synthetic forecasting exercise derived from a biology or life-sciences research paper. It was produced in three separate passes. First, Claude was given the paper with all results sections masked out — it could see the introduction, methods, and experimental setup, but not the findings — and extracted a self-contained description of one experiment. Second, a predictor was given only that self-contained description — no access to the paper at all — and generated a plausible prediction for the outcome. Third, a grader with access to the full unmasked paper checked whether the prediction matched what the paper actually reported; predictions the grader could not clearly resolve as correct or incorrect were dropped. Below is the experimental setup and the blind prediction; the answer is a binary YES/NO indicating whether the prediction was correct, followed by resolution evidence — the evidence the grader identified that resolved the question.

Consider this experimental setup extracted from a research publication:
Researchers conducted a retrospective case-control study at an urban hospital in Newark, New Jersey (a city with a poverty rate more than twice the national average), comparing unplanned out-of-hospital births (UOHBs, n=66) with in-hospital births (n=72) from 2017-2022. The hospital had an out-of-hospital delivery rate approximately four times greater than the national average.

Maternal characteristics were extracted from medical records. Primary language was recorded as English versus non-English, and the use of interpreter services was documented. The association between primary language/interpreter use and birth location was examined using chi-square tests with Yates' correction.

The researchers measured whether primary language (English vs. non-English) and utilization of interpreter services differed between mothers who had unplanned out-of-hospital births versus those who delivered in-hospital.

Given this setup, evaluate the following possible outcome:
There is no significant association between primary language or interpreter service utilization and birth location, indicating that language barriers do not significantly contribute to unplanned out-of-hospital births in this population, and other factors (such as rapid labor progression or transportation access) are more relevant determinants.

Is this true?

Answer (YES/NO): NO